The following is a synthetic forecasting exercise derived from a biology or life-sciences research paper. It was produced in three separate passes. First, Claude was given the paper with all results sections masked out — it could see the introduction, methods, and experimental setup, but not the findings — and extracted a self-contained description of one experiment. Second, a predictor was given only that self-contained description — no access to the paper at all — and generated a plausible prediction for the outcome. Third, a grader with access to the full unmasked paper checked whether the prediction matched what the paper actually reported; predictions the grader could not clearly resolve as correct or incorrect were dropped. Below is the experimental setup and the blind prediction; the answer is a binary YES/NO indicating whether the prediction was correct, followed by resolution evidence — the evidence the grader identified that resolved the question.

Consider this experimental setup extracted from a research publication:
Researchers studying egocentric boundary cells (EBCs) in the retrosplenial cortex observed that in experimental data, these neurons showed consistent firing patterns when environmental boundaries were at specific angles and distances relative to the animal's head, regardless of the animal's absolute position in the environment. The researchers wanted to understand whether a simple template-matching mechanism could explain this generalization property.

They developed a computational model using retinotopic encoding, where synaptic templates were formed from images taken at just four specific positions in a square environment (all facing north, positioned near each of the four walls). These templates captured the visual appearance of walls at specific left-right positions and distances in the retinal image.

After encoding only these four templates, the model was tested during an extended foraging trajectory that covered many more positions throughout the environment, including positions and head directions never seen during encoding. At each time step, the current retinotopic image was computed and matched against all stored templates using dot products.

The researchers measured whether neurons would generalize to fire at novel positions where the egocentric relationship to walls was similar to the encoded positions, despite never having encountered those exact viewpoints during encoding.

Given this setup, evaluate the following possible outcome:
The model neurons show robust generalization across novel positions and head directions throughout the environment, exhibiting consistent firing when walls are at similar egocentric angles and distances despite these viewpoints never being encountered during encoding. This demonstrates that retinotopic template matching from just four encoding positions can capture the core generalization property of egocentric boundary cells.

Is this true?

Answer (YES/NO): YES